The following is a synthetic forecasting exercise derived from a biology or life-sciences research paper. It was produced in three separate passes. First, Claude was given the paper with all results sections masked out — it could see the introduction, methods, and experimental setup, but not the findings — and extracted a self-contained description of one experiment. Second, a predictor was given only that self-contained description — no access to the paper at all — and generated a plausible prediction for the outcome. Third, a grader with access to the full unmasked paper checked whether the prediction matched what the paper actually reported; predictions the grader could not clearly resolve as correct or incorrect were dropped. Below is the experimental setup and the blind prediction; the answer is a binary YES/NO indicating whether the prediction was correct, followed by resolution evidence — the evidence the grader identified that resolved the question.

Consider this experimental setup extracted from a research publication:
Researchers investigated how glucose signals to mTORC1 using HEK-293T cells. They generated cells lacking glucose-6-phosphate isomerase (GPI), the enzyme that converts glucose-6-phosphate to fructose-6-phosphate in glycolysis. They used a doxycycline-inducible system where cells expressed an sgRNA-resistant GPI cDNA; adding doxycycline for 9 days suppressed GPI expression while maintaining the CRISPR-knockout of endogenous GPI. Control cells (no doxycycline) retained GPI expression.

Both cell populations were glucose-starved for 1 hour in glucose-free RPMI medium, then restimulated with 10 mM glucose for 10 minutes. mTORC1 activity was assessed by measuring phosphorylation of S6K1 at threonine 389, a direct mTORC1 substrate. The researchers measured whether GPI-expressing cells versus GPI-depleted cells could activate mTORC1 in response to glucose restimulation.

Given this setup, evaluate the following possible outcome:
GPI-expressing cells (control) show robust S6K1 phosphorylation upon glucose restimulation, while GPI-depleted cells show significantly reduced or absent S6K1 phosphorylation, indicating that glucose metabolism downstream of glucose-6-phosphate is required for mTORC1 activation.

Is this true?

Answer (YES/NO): YES